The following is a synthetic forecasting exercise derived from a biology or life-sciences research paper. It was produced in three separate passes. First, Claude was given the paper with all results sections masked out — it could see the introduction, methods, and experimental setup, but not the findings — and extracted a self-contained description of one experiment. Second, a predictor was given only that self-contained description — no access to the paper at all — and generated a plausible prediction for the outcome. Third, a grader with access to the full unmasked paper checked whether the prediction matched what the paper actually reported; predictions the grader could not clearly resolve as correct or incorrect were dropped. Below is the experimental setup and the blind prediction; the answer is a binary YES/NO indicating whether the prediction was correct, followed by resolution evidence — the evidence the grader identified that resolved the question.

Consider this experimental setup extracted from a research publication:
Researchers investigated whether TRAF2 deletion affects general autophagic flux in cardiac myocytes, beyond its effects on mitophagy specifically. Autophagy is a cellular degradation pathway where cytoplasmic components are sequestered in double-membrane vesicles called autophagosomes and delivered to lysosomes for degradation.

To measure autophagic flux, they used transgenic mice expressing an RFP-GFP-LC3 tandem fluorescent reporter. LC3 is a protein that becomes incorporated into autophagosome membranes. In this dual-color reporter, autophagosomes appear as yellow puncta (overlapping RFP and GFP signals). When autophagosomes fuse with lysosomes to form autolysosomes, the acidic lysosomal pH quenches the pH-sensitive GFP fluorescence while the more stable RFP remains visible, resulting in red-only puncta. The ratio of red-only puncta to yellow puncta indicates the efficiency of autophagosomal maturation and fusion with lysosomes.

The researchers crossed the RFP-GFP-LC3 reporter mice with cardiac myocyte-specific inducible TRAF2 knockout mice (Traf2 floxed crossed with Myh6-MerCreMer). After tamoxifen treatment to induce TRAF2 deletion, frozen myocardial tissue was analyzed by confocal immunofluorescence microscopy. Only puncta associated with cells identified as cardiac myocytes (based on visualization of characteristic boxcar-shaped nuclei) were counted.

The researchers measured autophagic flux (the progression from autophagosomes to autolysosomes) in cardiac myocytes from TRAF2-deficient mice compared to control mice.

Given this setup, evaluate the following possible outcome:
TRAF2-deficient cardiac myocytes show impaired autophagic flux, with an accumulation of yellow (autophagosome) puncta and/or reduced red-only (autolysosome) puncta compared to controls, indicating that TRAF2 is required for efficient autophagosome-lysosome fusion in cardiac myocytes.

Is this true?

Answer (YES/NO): NO